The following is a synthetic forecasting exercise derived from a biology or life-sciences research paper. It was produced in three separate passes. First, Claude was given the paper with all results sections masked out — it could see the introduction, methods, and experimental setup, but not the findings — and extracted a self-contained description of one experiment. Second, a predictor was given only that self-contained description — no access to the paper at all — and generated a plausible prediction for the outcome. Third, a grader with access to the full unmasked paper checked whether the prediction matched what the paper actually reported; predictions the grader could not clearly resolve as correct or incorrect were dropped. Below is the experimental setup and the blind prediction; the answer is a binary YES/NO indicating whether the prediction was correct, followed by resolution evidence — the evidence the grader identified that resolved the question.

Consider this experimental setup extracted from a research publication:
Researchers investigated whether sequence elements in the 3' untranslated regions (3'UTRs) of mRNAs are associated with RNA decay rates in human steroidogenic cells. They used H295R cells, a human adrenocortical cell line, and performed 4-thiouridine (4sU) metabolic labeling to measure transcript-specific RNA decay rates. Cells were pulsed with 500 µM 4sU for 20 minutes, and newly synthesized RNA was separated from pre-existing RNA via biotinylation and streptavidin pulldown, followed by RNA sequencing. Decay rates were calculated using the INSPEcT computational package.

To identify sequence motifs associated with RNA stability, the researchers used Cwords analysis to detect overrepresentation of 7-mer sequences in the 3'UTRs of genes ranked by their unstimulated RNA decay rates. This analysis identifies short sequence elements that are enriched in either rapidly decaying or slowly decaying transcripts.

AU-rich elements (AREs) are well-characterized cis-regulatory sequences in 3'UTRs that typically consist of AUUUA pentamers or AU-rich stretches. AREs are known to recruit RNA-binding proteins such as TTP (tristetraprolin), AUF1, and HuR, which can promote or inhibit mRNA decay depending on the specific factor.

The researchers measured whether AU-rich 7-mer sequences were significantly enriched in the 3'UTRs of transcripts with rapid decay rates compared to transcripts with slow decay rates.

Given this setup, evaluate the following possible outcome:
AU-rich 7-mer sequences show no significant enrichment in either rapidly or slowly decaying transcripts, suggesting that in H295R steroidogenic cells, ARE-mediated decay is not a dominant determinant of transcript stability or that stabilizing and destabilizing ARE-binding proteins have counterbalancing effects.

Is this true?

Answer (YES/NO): NO